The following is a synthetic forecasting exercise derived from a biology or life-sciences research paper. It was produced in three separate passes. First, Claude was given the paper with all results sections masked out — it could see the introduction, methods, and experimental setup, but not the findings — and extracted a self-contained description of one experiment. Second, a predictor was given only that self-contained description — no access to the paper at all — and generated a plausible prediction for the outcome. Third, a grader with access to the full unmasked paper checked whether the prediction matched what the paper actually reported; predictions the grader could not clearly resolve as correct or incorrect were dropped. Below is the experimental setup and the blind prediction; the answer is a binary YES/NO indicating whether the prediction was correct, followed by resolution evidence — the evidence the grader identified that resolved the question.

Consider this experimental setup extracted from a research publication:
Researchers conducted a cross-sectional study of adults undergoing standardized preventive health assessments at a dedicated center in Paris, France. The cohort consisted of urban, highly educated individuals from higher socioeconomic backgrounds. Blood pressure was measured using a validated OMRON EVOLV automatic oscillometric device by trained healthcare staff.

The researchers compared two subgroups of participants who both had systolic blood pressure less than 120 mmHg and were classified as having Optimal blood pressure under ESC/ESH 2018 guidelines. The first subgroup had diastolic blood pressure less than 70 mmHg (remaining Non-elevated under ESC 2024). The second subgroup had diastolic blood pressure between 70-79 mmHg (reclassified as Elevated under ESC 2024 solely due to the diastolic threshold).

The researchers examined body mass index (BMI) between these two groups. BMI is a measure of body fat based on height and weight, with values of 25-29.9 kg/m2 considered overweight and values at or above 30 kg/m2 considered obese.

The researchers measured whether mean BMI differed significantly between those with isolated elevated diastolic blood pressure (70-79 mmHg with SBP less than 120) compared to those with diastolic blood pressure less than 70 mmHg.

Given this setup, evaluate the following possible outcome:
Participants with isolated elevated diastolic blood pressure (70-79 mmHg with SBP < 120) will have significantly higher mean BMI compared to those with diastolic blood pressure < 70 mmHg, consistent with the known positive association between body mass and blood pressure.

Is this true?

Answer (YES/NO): NO